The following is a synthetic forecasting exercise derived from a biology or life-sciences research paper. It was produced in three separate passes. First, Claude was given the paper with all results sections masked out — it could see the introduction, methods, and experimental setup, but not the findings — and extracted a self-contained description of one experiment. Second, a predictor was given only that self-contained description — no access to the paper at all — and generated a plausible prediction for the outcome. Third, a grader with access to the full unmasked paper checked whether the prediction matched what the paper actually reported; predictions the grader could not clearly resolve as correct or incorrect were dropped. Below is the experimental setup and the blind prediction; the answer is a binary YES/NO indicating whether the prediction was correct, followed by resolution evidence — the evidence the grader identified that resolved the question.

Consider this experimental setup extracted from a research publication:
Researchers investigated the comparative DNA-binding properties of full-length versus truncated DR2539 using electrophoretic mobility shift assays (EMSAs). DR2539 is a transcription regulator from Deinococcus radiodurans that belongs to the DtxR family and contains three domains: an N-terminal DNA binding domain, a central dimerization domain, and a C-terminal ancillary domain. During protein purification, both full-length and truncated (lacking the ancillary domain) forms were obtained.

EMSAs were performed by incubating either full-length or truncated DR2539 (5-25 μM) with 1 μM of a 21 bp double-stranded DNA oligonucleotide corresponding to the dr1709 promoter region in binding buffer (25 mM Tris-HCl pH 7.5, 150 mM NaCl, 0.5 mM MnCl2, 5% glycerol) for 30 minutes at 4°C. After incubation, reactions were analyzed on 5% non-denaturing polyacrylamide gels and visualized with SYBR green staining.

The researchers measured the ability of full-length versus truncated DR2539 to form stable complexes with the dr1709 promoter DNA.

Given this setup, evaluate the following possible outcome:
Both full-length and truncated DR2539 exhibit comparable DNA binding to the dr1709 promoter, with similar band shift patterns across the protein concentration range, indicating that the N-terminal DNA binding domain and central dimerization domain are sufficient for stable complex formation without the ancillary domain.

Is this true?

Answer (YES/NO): YES